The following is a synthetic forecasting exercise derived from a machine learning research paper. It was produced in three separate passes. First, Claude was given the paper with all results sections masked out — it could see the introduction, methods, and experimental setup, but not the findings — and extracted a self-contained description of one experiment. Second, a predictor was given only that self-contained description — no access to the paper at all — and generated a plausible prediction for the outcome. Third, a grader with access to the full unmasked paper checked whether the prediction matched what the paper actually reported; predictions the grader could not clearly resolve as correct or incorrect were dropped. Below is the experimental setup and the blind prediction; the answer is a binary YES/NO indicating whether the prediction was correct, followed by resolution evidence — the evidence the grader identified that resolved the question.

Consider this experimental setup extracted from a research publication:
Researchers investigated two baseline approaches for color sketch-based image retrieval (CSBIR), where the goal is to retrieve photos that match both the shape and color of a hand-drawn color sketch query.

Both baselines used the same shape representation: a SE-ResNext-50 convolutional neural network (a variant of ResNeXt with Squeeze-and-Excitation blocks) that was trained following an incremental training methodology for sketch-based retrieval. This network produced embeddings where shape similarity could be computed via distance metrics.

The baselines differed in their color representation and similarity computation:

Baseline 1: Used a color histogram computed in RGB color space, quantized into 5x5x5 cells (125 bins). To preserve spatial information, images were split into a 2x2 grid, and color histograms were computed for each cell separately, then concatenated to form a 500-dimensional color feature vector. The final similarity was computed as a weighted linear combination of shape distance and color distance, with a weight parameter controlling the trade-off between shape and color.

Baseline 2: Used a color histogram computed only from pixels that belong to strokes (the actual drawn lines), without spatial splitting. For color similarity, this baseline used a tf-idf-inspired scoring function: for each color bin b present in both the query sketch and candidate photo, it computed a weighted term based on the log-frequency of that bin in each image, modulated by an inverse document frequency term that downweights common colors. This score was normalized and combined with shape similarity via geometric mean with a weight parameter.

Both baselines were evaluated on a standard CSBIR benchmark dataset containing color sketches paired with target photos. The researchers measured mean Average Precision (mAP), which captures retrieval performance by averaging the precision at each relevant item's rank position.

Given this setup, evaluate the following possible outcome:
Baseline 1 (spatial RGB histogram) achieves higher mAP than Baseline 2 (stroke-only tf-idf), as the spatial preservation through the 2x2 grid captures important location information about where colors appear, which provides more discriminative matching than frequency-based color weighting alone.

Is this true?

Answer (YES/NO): NO